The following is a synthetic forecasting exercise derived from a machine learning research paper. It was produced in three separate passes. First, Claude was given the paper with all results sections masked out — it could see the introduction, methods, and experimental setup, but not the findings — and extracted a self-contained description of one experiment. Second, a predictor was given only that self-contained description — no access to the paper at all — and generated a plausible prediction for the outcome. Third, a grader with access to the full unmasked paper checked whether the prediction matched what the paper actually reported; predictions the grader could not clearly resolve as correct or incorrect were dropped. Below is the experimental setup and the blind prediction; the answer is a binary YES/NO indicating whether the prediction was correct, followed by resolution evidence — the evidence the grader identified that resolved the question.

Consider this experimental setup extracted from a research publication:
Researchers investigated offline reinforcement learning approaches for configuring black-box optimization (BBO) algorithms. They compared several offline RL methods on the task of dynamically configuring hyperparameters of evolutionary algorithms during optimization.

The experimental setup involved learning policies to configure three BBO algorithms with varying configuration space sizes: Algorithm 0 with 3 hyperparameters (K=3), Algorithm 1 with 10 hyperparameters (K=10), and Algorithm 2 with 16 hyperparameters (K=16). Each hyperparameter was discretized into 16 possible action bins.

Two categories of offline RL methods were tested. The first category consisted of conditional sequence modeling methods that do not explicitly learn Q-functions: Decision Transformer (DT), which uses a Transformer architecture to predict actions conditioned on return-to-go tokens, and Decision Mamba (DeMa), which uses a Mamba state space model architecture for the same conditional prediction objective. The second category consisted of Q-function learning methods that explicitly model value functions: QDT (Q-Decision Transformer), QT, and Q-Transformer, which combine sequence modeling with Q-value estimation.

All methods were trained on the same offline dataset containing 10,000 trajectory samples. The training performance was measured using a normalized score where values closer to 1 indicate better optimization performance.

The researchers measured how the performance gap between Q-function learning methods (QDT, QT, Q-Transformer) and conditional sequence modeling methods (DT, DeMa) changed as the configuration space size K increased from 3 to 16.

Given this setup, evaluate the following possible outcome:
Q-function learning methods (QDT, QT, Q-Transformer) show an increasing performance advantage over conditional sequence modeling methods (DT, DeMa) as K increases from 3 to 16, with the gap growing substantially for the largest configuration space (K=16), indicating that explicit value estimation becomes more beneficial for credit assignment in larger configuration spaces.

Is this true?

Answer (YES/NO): NO